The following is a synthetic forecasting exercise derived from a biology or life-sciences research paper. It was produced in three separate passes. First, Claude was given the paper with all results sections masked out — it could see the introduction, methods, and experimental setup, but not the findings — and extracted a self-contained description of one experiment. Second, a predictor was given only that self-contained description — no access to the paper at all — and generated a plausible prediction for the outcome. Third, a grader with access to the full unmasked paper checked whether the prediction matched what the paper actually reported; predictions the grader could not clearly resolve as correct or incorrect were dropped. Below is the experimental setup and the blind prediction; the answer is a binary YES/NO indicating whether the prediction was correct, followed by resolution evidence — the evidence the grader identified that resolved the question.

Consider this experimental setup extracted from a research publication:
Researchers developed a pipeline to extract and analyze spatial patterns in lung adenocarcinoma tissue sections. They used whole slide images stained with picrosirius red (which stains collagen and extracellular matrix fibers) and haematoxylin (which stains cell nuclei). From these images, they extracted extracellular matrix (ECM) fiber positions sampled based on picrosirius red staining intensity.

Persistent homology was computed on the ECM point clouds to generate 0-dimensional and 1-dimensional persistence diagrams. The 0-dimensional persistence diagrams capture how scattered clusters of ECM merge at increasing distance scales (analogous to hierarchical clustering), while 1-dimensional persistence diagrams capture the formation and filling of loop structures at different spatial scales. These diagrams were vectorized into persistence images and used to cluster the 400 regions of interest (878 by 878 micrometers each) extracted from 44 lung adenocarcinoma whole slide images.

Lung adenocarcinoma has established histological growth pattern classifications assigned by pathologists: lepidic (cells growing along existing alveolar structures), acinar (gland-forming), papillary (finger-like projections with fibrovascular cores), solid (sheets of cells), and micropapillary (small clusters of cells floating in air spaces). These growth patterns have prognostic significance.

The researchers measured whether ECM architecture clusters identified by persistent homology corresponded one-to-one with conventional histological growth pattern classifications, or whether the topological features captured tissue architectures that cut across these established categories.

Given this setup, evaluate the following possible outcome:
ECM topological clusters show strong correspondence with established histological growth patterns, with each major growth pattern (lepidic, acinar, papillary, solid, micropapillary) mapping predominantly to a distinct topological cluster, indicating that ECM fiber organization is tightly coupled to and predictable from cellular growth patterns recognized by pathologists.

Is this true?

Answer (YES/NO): NO